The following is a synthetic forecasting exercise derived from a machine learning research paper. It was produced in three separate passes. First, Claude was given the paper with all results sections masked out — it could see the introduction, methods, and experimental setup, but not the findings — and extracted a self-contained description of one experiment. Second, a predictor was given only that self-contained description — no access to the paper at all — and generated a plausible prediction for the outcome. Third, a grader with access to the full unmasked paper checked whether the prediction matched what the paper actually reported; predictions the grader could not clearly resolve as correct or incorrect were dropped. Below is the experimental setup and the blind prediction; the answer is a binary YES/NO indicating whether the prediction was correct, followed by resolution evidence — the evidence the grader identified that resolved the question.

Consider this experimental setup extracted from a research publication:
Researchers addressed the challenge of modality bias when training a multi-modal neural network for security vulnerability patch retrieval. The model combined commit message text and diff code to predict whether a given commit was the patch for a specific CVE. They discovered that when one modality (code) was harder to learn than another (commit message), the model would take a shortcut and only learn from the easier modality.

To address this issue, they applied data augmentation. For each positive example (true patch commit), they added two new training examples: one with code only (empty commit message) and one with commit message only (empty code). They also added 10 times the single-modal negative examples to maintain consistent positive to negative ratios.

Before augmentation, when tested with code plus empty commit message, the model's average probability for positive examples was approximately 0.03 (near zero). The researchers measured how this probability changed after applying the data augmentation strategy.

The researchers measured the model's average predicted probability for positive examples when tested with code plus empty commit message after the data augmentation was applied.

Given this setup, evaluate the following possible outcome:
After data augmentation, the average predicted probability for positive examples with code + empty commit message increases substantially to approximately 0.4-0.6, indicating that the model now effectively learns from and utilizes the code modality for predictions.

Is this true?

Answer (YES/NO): NO